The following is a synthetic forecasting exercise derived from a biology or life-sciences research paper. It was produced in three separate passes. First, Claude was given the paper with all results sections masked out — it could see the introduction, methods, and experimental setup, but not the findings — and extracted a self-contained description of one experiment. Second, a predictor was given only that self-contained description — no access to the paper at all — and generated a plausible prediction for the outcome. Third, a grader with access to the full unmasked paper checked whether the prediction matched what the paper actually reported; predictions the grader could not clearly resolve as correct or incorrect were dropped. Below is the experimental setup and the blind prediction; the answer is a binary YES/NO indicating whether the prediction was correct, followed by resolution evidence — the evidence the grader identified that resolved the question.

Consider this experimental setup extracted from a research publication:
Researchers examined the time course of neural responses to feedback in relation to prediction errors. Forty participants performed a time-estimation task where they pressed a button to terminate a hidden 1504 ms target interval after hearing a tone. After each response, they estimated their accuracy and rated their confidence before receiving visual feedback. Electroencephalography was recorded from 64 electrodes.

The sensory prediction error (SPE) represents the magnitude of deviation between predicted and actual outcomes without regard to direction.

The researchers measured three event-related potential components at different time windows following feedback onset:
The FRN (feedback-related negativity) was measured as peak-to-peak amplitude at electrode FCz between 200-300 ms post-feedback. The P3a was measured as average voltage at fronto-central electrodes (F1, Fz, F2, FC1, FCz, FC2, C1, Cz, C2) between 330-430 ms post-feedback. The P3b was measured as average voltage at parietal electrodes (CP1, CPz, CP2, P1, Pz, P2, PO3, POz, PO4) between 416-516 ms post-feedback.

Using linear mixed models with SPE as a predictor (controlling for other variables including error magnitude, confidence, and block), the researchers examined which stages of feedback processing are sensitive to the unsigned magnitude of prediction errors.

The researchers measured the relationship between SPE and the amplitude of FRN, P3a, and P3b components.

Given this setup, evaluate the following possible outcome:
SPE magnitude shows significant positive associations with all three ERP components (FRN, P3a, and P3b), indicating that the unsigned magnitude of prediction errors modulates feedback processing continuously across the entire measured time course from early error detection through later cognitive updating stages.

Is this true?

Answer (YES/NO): NO